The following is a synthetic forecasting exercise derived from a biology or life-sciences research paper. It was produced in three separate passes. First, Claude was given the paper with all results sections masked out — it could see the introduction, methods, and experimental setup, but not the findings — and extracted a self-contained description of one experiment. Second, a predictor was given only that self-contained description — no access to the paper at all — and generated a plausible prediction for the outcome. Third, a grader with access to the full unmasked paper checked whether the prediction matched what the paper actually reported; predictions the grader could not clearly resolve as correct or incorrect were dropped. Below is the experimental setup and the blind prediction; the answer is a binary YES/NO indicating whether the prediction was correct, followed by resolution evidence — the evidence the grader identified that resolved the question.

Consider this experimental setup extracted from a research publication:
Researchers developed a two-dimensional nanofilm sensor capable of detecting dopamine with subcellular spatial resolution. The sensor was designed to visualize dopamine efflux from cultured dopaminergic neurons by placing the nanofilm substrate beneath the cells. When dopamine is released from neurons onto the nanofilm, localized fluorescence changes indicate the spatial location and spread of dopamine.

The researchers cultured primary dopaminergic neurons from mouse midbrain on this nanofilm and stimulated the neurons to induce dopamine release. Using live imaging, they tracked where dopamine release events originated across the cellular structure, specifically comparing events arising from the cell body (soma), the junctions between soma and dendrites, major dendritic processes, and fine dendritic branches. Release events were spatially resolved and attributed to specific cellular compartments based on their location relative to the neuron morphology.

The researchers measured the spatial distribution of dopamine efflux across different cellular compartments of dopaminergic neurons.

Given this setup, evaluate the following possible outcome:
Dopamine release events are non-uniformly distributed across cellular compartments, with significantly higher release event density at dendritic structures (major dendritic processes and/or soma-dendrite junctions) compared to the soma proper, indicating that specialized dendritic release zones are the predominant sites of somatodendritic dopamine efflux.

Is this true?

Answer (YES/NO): YES